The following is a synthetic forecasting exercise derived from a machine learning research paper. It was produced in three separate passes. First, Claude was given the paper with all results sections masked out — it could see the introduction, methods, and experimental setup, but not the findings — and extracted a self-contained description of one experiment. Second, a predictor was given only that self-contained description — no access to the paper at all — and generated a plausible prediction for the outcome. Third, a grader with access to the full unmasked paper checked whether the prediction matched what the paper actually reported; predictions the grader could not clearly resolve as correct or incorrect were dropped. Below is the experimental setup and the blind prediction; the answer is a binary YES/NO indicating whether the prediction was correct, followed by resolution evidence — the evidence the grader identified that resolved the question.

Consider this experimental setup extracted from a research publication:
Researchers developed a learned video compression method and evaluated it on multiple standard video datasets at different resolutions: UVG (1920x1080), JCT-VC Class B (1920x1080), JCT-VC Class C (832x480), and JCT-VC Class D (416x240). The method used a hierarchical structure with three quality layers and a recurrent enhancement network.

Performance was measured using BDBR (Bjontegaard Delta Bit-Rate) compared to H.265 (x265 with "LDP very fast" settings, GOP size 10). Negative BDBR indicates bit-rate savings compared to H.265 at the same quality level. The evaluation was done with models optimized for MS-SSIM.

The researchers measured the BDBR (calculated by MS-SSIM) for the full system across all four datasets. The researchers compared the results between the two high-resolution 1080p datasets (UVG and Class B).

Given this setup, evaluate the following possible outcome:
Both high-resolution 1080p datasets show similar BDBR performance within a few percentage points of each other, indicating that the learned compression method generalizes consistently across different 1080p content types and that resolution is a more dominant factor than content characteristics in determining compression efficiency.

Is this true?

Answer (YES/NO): NO